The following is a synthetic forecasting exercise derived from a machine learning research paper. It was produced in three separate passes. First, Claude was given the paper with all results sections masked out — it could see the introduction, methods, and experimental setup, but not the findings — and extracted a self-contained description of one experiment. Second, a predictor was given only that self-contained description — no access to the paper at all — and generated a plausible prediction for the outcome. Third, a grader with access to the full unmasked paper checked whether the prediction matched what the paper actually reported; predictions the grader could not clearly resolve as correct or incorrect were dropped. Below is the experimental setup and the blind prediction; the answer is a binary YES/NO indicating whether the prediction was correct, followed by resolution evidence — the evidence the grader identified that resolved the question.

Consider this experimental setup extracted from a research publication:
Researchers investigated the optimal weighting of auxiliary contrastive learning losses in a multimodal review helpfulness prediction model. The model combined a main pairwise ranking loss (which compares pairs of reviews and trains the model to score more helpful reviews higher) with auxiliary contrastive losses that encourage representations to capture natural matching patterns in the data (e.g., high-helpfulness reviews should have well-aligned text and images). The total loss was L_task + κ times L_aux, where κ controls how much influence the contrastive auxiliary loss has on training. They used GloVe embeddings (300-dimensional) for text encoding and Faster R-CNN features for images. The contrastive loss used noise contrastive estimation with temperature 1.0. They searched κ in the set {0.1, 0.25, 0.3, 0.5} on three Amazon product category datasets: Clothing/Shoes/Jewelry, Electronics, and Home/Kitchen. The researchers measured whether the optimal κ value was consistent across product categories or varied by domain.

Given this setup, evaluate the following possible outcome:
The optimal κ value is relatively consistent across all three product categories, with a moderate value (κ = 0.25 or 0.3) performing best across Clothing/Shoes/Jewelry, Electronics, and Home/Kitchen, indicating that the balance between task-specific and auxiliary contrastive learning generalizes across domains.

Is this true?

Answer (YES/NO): NO